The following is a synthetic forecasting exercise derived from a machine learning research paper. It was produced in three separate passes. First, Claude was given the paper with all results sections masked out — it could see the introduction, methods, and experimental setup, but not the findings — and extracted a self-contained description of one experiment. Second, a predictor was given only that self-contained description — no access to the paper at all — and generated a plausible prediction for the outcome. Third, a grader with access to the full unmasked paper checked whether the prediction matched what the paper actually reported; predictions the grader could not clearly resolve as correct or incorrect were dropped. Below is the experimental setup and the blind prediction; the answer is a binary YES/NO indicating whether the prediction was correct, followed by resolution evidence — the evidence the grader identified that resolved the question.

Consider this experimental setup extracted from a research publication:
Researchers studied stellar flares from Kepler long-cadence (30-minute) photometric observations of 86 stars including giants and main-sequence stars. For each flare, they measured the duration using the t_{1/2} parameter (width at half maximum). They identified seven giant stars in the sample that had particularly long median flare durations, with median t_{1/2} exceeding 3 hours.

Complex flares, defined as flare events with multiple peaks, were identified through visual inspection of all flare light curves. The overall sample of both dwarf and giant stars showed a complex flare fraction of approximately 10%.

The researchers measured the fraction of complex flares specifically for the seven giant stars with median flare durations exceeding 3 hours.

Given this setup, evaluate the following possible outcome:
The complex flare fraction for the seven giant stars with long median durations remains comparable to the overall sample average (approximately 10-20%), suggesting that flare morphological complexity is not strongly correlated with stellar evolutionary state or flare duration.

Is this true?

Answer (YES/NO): NO